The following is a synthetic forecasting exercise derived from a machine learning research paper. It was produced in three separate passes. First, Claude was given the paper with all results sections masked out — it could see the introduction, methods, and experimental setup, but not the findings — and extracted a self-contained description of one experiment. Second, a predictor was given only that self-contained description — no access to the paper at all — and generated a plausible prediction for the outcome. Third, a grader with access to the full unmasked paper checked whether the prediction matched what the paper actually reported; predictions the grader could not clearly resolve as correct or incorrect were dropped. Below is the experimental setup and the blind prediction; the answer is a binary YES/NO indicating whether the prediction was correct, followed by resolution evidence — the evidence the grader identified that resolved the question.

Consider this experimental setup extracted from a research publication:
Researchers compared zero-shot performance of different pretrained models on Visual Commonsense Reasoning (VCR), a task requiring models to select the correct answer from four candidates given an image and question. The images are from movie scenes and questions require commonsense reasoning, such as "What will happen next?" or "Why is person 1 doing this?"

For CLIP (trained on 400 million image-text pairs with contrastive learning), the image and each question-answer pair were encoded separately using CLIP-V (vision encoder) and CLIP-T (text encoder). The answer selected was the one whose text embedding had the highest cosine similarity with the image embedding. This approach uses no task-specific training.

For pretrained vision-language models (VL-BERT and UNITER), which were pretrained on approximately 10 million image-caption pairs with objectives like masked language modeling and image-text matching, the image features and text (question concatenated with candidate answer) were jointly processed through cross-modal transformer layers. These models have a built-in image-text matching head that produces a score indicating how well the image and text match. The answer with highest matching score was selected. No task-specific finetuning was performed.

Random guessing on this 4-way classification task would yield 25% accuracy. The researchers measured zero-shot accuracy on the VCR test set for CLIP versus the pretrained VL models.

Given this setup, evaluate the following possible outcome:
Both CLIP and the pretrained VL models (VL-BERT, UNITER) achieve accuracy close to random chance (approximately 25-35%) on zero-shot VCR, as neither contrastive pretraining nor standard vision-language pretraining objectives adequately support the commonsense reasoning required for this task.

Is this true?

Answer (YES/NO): NO